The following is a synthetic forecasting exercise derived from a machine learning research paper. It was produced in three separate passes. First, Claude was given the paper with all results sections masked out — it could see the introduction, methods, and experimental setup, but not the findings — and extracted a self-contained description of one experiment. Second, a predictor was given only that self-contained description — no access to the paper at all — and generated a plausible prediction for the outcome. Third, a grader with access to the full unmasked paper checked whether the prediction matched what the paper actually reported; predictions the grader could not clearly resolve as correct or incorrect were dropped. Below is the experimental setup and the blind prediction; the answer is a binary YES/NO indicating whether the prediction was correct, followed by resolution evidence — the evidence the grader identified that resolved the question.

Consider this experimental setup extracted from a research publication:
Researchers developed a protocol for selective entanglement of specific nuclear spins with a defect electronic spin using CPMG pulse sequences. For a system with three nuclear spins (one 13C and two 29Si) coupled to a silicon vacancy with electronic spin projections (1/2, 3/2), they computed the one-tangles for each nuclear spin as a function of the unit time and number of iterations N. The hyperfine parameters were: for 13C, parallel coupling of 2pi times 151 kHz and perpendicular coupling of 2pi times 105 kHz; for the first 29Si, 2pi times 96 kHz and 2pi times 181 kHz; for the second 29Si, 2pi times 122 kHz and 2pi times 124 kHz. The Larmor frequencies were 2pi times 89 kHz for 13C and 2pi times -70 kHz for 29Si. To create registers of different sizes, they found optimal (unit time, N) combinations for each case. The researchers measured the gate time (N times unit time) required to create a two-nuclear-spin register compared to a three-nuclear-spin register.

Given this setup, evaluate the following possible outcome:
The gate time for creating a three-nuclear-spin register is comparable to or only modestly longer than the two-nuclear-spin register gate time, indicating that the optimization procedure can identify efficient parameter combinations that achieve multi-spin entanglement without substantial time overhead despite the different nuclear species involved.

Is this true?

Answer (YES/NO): NO